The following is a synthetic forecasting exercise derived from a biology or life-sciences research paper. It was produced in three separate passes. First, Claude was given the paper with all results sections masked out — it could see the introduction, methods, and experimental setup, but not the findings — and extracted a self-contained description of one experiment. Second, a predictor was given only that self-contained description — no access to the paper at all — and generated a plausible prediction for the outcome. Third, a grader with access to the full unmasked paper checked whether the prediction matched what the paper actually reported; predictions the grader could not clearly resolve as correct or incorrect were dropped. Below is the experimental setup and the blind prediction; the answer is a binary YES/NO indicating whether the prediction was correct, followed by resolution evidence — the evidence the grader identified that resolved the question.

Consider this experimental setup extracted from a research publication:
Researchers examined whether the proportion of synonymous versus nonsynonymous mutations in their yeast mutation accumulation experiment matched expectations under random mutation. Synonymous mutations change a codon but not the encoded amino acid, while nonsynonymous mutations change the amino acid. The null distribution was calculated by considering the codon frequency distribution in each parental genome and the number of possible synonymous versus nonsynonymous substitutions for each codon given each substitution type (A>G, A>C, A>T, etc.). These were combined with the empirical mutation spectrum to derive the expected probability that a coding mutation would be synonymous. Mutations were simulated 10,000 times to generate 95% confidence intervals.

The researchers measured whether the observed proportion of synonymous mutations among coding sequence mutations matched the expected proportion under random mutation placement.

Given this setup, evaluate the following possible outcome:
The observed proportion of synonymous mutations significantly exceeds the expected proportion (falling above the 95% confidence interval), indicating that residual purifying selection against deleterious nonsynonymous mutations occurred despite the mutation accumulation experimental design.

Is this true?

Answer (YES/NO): NO